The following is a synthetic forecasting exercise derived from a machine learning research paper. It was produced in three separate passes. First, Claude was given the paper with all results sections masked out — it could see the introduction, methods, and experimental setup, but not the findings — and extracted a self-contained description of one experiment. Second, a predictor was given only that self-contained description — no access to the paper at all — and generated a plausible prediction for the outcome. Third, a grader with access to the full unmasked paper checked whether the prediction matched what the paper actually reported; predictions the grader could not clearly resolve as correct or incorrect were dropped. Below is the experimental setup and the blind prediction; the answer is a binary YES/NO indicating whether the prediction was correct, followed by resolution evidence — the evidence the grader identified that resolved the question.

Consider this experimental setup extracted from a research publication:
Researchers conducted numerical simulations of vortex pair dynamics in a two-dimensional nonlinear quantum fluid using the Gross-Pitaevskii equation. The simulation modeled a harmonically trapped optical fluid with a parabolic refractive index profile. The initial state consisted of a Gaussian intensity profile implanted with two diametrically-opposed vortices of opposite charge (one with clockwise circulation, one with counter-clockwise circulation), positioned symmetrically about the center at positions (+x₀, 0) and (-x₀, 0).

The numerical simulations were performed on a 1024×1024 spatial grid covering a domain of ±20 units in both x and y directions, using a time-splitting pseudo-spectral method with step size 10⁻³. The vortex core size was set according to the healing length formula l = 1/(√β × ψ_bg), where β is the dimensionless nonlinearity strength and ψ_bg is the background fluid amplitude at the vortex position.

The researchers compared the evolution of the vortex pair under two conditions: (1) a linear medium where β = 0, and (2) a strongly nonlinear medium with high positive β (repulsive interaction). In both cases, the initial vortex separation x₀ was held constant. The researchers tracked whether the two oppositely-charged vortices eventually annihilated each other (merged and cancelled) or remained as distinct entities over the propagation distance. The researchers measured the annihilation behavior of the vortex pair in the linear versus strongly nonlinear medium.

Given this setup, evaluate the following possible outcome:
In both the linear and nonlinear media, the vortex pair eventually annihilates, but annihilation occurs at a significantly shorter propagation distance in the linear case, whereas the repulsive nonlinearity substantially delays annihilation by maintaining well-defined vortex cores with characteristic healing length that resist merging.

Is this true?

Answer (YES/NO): NO